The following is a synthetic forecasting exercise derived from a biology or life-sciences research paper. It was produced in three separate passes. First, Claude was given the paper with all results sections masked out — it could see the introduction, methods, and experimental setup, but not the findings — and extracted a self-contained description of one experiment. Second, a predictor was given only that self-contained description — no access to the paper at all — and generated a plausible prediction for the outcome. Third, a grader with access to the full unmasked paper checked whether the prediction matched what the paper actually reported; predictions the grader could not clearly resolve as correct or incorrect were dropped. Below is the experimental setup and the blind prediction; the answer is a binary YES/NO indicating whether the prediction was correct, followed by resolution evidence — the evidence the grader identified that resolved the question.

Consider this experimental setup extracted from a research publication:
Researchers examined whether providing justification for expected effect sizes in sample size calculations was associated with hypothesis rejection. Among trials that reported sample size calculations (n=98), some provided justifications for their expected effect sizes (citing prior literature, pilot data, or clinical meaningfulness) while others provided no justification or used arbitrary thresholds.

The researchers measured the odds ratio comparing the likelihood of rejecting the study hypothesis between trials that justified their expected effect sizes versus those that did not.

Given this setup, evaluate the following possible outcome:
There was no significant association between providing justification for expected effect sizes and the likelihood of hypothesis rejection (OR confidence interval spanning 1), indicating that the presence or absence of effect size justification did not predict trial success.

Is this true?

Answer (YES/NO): NO